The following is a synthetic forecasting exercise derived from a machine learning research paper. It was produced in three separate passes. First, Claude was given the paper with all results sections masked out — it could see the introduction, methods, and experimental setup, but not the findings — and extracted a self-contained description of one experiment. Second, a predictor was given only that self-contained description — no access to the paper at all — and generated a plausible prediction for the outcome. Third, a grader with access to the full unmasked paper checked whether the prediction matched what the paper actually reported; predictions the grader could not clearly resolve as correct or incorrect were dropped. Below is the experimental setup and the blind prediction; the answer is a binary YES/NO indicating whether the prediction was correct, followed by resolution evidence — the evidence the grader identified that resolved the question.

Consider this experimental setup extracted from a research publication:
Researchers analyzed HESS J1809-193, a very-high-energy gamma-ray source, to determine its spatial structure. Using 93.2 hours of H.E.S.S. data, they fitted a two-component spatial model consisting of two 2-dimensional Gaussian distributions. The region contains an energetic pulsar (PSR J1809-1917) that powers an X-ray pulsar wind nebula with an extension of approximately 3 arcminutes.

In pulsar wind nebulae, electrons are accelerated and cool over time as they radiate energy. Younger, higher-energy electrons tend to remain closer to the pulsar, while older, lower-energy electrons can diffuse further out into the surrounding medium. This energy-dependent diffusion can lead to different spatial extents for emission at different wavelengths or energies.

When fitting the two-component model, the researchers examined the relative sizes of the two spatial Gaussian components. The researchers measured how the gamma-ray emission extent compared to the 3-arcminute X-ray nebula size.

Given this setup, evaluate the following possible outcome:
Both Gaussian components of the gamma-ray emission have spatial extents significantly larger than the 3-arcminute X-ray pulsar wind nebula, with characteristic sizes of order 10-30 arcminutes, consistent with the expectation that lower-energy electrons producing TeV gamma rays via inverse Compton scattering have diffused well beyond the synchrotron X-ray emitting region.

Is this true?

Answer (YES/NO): NO